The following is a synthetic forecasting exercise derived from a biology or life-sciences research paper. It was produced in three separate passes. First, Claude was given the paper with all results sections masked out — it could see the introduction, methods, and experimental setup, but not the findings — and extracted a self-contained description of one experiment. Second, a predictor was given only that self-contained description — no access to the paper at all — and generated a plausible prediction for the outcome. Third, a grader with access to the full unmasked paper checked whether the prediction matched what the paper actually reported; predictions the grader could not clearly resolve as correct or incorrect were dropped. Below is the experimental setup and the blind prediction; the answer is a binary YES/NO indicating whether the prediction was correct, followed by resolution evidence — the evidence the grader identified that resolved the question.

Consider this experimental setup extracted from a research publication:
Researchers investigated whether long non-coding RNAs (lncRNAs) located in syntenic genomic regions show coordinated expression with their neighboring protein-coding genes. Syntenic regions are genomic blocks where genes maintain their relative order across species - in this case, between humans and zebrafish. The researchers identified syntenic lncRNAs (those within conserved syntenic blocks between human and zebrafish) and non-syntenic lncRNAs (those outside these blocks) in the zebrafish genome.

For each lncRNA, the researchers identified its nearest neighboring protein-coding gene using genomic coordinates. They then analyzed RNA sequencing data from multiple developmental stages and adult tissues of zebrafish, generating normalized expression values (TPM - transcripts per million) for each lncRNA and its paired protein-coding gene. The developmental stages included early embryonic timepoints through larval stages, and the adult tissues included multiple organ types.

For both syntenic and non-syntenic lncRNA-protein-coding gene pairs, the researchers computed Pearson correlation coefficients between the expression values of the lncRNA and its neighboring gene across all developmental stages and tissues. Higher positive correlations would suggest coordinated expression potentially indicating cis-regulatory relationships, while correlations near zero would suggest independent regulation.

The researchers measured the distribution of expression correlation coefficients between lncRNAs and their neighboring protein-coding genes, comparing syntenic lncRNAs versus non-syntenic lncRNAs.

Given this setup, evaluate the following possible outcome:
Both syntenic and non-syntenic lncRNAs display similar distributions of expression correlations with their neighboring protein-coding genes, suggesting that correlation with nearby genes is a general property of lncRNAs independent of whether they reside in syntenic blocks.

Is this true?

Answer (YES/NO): NO